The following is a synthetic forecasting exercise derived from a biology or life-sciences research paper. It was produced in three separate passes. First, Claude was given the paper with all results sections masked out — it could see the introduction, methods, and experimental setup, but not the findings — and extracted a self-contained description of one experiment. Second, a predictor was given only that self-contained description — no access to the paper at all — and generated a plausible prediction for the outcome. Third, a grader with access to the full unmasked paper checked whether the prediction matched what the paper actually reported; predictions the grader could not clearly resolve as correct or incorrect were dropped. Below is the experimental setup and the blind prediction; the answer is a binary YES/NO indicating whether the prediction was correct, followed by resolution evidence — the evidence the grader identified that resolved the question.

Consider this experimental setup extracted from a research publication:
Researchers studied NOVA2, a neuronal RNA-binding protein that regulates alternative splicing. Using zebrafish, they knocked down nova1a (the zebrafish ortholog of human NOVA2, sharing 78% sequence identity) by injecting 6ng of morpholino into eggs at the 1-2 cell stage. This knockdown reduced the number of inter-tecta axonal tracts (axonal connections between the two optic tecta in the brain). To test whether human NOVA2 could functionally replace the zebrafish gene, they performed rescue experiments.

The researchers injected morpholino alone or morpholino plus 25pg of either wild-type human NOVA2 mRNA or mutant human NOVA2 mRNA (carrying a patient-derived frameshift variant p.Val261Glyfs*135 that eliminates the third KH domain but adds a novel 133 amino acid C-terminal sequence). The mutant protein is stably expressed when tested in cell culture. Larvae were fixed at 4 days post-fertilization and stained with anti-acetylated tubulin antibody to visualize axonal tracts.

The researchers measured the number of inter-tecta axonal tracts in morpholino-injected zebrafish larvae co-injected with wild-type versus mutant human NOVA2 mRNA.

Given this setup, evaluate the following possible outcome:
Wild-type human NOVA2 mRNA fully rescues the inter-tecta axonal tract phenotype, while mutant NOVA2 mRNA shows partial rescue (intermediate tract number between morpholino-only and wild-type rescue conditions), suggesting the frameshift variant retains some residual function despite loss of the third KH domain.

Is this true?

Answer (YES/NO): NO